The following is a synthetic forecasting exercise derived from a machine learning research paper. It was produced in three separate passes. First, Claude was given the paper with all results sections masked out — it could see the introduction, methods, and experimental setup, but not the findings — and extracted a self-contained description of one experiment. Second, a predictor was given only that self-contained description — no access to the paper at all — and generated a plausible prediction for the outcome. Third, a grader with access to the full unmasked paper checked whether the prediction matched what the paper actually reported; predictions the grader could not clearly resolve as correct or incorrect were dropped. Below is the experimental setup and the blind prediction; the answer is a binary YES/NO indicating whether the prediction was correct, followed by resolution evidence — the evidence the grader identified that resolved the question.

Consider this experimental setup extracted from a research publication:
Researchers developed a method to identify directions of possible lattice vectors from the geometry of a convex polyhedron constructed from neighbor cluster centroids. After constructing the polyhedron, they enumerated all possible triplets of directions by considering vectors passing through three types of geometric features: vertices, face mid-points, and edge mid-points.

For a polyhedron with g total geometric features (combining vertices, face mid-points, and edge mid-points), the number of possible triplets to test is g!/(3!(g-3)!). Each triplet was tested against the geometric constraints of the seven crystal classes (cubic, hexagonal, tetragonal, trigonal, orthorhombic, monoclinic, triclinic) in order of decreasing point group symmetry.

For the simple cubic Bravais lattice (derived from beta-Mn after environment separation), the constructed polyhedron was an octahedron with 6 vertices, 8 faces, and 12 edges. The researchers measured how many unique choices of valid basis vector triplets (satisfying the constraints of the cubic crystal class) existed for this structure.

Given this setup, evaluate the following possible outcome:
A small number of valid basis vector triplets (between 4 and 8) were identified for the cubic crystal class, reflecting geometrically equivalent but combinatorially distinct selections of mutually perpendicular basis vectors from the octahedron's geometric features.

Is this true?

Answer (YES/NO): NO